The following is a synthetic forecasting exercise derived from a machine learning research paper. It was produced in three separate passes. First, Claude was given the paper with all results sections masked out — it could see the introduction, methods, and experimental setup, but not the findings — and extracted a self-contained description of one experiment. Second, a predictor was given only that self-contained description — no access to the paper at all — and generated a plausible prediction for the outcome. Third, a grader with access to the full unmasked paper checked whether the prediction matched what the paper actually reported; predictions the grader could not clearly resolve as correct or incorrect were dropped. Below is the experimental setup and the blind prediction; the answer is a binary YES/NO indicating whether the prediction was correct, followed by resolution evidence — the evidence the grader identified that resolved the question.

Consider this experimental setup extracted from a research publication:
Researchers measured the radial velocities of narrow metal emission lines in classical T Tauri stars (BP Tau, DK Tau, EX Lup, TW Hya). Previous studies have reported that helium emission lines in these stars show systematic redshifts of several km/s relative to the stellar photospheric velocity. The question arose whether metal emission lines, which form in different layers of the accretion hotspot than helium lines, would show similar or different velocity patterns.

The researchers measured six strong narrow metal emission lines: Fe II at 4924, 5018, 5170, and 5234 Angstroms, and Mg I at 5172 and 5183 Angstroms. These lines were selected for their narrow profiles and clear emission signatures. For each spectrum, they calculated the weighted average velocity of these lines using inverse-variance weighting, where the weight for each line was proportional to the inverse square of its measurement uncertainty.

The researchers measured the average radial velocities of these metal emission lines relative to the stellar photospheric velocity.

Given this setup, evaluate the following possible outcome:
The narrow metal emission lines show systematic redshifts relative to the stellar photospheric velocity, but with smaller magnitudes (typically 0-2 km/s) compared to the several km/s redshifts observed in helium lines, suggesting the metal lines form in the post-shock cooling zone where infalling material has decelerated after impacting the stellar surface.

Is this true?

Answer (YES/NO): NO